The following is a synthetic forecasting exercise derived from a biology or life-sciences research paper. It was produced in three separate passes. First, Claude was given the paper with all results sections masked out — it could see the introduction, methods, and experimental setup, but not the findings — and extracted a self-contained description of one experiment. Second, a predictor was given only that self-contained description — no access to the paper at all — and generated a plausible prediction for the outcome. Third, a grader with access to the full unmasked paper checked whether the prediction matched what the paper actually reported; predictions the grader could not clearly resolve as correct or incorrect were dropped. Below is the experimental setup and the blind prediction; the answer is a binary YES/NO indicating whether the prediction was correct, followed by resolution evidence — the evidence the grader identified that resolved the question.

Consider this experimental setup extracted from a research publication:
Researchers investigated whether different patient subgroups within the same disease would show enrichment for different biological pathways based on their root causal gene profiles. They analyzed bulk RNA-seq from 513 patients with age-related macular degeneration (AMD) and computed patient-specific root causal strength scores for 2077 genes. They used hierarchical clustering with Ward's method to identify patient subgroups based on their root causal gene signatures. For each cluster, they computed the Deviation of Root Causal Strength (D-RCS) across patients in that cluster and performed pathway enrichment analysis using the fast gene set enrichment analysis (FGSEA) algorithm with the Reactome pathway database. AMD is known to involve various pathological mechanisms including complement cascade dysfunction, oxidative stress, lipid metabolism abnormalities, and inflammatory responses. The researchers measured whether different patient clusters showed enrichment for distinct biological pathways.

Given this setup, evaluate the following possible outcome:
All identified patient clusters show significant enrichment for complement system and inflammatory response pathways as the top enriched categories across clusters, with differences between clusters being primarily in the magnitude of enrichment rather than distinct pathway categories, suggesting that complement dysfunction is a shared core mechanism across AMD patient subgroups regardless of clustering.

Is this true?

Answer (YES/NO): NO